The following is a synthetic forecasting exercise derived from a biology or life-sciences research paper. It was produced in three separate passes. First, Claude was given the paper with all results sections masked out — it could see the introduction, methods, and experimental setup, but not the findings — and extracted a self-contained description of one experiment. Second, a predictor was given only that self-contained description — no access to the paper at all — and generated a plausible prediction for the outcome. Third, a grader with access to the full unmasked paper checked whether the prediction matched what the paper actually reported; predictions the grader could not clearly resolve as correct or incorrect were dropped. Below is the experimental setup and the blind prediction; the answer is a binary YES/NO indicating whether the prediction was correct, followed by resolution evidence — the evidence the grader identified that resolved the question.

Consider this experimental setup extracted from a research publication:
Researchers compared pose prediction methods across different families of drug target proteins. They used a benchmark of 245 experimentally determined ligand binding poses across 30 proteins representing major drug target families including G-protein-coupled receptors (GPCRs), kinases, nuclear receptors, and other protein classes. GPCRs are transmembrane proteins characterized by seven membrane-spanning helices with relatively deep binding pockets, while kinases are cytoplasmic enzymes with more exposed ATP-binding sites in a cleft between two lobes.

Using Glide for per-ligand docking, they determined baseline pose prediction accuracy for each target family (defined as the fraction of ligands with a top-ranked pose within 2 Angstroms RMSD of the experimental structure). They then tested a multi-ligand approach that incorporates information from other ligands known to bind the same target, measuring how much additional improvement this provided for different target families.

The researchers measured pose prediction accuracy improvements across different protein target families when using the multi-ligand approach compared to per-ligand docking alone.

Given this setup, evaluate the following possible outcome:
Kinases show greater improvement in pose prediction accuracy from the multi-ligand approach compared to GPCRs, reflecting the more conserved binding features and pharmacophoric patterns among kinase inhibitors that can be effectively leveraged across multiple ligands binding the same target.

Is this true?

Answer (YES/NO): NO